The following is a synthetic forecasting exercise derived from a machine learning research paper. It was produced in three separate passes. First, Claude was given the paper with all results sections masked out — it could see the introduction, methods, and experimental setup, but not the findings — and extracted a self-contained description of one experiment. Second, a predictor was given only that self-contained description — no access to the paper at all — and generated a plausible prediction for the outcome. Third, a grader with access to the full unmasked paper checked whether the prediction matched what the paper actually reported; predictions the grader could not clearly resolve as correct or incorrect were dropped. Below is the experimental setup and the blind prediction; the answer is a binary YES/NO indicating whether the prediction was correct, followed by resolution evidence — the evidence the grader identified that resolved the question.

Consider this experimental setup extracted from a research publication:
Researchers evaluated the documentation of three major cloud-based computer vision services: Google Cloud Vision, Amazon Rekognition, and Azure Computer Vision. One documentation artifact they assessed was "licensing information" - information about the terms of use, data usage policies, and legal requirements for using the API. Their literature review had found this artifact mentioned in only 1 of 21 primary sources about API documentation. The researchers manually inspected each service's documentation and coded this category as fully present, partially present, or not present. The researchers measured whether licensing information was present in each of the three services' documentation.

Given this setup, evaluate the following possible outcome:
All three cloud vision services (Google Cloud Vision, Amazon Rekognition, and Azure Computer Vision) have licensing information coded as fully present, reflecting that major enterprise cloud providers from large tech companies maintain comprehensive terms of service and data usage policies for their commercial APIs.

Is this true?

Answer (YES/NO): NO